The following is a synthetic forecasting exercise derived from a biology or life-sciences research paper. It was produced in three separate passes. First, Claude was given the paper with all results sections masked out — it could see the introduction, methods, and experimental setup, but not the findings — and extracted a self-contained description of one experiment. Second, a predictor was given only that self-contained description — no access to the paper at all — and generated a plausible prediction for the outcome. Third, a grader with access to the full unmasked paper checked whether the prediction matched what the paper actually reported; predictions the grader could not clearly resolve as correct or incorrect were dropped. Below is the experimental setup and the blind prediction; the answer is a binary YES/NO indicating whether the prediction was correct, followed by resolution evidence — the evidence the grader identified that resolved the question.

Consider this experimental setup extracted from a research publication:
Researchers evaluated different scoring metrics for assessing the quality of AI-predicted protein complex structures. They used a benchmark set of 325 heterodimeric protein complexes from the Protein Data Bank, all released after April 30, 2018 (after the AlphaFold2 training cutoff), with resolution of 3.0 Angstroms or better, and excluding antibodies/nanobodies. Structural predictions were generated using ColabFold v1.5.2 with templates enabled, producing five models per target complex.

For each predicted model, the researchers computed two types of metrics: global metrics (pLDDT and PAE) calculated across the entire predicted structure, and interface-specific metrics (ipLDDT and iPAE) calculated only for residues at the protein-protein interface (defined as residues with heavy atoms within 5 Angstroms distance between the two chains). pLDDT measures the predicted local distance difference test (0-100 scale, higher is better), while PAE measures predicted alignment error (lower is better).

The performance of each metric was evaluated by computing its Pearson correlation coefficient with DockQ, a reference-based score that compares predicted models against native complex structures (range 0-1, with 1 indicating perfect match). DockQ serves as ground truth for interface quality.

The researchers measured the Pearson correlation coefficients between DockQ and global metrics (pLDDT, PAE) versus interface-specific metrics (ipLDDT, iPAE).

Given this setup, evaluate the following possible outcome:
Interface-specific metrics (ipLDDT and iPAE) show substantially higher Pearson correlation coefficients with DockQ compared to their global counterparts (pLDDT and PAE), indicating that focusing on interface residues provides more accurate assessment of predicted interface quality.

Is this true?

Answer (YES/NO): YES